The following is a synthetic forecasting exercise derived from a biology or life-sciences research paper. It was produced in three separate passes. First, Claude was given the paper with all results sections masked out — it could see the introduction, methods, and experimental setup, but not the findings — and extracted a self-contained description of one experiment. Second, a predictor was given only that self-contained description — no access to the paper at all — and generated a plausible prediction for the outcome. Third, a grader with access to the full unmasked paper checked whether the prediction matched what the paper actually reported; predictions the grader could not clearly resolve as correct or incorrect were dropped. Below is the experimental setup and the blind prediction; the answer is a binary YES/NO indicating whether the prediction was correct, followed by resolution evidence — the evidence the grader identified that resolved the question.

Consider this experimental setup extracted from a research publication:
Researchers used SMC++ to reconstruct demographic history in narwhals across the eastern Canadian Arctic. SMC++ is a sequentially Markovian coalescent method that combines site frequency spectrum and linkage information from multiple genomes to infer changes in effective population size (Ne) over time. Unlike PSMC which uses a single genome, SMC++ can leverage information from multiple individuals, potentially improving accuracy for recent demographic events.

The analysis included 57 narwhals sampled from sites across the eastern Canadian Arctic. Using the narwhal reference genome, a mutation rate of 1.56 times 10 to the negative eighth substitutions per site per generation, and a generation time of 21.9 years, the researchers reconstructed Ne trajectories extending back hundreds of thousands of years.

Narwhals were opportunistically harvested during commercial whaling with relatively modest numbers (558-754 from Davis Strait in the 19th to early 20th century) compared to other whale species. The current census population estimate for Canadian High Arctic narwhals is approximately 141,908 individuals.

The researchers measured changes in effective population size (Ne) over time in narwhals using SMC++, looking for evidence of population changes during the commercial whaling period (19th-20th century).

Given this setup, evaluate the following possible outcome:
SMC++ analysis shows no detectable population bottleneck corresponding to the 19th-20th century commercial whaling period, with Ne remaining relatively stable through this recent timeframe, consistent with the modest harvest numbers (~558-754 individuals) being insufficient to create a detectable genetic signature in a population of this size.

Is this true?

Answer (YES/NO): YES